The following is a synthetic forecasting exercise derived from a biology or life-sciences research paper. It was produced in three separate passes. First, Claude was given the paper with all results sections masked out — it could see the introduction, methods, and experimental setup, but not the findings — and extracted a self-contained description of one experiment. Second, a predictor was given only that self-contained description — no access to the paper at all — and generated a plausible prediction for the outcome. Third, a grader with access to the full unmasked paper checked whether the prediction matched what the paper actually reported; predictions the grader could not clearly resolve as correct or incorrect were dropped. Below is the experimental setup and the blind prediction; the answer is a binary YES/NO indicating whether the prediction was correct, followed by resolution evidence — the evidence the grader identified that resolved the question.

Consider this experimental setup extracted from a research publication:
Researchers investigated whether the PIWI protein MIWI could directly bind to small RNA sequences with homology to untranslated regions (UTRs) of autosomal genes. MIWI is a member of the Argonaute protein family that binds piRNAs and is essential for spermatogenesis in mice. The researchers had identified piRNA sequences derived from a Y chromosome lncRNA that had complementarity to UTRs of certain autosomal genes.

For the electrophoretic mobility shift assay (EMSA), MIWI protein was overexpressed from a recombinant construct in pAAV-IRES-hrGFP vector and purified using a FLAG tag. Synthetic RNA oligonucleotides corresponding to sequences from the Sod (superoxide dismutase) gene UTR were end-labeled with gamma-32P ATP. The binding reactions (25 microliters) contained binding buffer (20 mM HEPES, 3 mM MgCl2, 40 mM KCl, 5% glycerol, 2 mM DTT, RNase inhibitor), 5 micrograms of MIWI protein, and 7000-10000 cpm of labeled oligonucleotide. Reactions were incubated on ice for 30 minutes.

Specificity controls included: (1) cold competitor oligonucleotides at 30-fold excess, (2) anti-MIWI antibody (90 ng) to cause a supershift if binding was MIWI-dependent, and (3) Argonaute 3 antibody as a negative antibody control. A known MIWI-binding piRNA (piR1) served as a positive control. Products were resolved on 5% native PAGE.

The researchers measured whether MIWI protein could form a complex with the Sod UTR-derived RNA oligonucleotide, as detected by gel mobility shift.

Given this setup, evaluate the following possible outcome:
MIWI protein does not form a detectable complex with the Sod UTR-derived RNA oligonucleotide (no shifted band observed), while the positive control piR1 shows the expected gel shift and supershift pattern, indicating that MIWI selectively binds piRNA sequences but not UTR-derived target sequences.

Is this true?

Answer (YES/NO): NO